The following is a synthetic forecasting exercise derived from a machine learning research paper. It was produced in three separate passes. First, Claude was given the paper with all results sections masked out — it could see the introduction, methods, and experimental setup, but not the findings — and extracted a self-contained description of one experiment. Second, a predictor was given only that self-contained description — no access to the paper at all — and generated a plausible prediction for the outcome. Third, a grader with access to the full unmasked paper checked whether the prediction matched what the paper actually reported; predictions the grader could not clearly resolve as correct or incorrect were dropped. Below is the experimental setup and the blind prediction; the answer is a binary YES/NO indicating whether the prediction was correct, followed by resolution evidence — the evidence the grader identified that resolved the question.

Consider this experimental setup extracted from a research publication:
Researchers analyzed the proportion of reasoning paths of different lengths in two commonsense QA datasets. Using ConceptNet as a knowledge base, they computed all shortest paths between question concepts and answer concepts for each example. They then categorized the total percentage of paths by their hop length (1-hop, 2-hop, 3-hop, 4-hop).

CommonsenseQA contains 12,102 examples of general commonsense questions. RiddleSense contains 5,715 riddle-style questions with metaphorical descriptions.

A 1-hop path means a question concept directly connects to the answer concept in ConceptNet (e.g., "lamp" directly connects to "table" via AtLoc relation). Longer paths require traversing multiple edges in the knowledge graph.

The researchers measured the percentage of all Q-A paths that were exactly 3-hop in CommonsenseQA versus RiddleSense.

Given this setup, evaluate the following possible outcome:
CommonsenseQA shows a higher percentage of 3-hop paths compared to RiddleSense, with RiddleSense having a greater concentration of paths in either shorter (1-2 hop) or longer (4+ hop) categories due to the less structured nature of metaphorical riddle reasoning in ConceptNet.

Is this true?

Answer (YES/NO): NO